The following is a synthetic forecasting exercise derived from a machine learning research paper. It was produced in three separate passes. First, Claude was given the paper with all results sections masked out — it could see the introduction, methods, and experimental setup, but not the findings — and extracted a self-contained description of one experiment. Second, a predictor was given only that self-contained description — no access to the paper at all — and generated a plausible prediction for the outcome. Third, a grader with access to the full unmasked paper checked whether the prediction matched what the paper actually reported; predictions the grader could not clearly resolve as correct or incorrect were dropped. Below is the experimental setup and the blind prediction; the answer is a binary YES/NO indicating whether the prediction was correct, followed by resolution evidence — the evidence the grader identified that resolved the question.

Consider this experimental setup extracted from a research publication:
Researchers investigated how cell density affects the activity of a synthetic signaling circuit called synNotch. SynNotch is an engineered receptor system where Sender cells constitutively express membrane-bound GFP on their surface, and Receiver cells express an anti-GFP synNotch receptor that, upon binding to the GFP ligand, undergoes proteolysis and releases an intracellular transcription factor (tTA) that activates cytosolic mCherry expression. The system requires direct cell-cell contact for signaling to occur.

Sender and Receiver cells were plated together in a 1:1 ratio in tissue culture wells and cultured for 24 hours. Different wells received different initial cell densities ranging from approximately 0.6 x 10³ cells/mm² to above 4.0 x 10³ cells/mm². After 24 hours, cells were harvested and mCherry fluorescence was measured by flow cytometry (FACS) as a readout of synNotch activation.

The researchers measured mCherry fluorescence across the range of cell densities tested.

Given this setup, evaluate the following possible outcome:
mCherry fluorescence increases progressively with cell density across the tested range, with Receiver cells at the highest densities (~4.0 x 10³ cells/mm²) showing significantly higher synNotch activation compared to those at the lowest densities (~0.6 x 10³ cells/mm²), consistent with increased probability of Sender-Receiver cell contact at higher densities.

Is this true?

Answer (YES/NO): NO